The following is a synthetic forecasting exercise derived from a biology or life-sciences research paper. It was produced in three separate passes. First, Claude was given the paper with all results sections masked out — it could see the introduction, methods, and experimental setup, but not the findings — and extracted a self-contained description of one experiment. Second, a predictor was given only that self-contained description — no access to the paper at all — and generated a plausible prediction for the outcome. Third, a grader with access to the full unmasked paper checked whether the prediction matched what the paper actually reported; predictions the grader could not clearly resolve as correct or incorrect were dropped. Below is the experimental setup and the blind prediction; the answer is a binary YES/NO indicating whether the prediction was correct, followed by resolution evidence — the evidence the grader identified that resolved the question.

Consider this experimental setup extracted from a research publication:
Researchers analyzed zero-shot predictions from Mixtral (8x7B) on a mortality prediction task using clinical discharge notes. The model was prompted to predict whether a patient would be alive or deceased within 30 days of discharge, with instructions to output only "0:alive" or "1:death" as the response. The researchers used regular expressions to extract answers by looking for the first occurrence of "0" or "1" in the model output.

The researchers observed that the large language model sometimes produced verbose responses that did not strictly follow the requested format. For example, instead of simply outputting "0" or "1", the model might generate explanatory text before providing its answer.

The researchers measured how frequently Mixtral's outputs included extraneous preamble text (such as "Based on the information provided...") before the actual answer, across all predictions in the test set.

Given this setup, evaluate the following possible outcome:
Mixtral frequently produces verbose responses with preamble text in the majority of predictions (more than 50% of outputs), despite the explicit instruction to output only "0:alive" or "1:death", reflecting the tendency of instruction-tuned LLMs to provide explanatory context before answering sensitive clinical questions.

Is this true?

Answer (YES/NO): NO